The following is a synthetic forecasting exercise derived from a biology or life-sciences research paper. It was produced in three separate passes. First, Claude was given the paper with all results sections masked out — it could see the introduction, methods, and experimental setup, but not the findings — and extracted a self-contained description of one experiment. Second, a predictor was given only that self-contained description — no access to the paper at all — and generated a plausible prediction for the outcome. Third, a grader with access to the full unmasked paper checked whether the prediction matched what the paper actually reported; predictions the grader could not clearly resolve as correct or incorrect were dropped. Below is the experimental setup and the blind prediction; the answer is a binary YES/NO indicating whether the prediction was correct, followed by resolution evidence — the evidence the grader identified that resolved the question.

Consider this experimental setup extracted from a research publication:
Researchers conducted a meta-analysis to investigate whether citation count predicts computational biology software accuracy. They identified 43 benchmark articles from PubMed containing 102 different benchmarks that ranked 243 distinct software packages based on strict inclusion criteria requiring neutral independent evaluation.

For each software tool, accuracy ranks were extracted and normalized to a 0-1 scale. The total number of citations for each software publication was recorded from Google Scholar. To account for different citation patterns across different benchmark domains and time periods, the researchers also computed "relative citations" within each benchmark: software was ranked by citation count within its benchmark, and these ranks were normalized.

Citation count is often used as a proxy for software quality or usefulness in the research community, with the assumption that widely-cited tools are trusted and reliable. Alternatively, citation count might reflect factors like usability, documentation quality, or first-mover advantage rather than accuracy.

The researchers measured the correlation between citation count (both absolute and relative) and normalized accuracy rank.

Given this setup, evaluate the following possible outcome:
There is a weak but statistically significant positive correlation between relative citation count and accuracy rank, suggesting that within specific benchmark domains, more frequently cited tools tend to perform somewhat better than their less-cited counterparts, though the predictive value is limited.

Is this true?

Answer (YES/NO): NO